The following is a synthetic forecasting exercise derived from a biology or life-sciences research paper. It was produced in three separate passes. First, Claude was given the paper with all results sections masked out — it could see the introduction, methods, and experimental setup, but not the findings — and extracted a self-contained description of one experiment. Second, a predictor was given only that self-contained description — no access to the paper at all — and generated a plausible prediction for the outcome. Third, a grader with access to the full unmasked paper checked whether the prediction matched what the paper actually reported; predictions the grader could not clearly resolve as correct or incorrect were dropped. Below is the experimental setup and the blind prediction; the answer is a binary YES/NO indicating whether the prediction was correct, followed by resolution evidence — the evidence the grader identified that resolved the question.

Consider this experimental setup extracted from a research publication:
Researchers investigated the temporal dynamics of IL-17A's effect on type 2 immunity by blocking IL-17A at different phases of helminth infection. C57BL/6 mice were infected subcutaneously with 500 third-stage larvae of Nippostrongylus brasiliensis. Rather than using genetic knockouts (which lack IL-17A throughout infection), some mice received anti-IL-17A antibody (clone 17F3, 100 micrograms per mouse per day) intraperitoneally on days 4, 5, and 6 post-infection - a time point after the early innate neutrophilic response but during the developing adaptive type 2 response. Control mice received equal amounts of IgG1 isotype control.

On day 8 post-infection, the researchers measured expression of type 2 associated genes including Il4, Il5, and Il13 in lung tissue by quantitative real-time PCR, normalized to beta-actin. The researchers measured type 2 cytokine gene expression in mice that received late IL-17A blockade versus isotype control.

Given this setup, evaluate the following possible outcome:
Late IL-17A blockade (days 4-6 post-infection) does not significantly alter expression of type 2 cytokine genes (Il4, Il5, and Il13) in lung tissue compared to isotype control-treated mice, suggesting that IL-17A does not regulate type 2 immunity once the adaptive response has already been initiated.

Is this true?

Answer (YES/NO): NO